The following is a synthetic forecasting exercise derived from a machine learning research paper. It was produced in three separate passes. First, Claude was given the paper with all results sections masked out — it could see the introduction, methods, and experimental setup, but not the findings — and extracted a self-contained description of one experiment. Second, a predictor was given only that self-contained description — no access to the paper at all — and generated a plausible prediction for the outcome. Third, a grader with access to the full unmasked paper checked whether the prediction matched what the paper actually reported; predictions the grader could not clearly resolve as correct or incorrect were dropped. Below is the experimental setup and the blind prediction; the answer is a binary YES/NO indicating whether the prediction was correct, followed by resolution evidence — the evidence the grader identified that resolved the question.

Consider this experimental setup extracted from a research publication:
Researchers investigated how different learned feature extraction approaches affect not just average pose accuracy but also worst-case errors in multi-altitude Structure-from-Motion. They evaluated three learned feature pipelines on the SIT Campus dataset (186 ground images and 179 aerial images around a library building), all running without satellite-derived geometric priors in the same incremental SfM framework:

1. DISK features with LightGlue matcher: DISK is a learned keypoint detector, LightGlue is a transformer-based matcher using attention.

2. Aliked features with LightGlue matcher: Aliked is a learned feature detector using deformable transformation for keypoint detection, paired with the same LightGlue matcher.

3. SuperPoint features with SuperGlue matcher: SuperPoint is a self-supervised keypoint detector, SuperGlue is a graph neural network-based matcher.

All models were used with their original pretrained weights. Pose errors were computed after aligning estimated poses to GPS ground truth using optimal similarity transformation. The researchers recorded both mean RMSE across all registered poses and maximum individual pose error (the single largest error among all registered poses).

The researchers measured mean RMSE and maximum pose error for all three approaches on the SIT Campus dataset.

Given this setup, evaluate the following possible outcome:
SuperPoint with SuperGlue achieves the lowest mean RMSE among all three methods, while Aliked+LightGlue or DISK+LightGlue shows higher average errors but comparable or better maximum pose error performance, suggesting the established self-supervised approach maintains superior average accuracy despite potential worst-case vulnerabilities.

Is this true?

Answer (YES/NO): NO